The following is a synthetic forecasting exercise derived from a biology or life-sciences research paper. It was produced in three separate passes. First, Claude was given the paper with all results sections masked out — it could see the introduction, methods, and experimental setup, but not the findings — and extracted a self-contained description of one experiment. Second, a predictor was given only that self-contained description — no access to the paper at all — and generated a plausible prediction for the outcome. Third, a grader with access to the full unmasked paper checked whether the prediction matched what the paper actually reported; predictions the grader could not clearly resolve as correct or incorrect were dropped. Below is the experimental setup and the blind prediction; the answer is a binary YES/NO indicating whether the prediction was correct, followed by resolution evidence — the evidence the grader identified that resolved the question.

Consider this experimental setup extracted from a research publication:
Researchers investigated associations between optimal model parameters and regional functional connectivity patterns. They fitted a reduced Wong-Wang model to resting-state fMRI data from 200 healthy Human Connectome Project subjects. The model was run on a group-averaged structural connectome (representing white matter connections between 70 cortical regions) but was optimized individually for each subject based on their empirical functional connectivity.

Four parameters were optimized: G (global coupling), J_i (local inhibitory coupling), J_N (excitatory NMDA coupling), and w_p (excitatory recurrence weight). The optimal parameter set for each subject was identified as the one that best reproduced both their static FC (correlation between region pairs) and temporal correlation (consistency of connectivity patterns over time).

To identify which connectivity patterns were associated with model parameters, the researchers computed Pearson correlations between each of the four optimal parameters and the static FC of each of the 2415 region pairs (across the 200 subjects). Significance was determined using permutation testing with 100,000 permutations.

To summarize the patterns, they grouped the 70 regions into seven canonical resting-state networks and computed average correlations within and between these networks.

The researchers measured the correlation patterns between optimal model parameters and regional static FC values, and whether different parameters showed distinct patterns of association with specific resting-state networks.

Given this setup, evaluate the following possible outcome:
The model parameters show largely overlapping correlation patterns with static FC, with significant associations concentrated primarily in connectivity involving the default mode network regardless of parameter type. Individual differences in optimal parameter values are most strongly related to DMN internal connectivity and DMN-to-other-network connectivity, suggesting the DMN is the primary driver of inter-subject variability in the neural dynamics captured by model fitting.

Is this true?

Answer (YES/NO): NO